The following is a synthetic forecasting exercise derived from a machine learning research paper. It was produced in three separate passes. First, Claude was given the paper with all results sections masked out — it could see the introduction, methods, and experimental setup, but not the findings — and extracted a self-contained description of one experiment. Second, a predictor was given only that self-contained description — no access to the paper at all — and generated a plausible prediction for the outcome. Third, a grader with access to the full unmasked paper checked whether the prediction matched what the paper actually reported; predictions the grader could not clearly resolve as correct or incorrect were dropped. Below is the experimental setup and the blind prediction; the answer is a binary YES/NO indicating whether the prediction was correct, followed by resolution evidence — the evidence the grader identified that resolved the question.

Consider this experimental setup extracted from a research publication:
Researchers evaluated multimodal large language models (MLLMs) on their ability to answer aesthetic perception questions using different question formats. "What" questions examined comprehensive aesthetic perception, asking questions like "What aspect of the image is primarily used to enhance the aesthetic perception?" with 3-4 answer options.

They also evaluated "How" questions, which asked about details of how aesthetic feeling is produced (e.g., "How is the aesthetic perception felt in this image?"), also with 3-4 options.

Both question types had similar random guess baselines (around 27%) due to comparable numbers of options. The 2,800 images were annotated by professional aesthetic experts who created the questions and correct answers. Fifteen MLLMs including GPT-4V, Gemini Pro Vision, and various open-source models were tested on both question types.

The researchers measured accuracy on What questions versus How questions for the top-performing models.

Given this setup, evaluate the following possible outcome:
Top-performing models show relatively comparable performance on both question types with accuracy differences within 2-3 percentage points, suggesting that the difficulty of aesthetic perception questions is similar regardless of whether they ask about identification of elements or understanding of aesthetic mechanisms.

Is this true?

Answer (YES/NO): NO